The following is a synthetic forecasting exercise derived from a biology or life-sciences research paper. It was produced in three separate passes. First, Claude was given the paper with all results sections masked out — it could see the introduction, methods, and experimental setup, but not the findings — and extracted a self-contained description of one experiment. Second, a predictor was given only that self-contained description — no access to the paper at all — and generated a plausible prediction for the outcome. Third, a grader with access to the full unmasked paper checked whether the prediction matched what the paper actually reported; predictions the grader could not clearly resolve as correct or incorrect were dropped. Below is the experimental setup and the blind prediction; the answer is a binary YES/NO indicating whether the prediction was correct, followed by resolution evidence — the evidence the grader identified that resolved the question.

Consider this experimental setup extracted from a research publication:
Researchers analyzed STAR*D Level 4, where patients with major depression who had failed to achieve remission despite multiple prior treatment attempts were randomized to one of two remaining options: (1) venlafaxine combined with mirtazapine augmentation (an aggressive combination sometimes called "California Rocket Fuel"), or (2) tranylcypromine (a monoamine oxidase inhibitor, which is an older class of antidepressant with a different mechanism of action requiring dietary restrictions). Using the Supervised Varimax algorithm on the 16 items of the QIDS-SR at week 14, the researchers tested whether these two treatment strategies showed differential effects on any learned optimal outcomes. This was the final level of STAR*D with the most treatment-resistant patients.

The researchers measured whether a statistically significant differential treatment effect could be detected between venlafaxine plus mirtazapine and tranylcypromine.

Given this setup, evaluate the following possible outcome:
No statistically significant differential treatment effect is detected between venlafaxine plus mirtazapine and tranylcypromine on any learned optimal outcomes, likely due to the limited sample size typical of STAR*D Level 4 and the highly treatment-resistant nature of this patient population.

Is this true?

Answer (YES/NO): NO